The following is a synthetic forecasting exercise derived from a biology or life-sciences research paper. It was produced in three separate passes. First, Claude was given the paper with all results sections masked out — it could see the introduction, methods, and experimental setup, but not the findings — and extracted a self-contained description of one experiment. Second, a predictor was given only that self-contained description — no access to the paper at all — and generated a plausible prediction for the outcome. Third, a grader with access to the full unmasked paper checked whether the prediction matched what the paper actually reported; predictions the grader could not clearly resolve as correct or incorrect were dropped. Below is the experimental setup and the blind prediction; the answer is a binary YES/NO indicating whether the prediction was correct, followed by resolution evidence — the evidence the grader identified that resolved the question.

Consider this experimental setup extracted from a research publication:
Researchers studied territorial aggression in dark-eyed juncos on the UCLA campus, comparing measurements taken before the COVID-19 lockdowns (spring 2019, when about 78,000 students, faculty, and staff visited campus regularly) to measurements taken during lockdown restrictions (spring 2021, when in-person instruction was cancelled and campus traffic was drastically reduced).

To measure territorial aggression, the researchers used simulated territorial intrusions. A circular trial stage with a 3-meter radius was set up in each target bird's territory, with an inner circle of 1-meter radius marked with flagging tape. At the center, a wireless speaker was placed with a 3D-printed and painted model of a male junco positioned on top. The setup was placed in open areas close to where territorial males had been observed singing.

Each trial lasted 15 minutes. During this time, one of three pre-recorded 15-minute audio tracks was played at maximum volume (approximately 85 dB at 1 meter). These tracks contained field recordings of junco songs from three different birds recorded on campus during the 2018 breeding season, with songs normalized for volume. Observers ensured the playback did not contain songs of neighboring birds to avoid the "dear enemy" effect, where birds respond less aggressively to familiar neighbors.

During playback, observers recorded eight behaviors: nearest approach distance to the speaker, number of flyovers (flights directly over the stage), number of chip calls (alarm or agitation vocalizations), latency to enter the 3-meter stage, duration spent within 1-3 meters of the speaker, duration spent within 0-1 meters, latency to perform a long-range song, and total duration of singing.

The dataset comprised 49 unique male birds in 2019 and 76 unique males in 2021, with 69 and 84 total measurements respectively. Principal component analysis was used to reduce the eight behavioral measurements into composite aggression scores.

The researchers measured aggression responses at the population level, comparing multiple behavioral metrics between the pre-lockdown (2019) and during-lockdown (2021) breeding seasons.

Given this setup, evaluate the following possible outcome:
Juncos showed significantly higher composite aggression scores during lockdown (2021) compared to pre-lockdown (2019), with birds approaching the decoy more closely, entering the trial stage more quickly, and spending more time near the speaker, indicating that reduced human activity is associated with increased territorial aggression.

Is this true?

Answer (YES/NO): NO